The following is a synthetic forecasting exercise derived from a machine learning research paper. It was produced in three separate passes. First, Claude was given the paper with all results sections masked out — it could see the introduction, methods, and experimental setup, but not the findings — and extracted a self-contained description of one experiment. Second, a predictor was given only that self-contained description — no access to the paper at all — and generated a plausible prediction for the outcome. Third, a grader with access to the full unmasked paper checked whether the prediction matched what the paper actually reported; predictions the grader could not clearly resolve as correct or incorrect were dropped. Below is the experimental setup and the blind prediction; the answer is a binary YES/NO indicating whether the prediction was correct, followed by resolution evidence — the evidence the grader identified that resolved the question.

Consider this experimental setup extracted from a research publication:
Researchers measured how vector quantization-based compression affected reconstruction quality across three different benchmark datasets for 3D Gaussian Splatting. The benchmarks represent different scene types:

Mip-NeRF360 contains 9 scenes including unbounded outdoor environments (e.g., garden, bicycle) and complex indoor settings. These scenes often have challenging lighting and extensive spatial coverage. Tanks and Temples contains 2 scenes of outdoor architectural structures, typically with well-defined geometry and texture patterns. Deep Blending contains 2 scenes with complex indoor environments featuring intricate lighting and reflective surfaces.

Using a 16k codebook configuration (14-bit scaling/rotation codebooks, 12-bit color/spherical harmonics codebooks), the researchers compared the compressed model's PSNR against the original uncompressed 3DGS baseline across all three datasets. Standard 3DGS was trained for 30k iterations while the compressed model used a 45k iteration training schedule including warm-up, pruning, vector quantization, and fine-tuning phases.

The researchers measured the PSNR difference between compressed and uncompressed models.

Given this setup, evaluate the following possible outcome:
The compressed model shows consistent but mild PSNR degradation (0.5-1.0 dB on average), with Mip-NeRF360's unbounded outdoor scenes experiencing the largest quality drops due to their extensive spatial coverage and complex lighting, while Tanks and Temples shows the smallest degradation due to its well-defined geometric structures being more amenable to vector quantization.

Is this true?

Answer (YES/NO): NO